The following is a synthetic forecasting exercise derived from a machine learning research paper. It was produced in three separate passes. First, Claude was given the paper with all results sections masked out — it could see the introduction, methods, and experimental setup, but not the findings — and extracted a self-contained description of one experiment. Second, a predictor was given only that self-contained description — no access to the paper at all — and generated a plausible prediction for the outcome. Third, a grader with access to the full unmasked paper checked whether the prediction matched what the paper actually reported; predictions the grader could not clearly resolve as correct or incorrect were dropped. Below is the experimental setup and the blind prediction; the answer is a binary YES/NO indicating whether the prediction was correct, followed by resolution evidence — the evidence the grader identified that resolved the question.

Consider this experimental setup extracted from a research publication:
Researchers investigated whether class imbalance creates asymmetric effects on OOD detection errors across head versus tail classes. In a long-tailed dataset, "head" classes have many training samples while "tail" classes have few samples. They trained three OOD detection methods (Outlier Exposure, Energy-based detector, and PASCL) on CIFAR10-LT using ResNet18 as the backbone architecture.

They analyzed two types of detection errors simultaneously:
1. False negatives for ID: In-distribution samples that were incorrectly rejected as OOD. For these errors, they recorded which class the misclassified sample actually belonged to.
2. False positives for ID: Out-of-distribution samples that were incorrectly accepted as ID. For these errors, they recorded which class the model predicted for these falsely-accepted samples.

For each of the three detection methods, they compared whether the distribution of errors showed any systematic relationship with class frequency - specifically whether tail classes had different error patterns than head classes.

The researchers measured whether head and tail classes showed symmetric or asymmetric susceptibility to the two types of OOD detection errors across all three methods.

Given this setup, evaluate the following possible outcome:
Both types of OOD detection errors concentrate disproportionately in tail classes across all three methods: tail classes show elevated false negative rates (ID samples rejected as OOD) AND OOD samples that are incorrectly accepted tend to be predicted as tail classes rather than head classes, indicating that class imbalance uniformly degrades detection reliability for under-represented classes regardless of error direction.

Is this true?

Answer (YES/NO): NO